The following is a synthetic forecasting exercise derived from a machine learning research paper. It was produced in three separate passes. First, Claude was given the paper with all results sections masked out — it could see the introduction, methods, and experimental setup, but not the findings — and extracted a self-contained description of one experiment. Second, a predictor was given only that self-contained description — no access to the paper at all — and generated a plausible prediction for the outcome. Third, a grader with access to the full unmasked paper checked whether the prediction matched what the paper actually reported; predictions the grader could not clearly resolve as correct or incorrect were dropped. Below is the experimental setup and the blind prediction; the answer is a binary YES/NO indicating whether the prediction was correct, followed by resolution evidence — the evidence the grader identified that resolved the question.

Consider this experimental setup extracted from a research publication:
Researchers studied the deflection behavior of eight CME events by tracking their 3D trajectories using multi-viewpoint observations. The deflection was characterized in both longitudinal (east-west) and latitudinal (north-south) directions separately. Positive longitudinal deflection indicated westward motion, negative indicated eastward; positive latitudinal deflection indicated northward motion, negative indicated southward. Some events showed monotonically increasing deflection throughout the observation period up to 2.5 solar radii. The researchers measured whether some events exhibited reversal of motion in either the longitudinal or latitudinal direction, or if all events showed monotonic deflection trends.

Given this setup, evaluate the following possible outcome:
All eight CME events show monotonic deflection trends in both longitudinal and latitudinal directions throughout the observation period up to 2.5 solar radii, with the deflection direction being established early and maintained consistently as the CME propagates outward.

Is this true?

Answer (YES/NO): NO